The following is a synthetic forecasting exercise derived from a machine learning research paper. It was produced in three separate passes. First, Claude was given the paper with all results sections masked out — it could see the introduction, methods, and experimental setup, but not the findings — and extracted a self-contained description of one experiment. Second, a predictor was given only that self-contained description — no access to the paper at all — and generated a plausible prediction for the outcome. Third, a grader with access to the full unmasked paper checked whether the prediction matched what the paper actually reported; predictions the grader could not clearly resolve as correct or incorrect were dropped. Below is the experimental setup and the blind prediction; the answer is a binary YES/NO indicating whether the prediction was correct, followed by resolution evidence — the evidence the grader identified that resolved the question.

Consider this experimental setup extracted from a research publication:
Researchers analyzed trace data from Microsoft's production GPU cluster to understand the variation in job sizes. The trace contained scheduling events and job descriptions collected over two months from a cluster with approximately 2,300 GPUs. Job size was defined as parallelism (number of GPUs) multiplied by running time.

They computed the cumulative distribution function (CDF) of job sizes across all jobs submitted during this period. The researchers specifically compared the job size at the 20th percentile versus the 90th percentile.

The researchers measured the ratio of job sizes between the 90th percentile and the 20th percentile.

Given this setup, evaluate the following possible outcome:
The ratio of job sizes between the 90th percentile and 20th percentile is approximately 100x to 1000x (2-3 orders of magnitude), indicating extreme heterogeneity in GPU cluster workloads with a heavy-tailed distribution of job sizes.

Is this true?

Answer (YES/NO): YES